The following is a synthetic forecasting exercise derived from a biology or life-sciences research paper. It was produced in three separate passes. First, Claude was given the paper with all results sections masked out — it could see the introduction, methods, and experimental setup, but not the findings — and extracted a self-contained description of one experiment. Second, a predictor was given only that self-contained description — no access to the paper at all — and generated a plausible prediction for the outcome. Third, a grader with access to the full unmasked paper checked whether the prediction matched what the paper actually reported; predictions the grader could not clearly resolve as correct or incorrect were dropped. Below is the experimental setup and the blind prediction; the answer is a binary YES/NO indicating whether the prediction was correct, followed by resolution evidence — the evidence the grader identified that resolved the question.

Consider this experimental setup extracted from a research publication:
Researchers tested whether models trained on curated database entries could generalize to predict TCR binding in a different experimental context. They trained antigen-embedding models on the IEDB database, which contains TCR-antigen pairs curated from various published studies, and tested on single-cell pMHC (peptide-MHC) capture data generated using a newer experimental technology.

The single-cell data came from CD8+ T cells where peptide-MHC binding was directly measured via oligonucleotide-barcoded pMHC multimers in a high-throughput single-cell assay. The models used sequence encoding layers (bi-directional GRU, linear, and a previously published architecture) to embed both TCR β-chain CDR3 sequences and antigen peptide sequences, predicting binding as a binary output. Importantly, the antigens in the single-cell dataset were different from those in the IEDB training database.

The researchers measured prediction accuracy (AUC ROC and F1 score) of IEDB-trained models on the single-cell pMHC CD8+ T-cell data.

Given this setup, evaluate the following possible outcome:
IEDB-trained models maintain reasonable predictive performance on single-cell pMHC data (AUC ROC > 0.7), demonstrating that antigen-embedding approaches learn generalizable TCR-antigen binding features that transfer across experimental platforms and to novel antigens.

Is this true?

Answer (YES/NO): NO